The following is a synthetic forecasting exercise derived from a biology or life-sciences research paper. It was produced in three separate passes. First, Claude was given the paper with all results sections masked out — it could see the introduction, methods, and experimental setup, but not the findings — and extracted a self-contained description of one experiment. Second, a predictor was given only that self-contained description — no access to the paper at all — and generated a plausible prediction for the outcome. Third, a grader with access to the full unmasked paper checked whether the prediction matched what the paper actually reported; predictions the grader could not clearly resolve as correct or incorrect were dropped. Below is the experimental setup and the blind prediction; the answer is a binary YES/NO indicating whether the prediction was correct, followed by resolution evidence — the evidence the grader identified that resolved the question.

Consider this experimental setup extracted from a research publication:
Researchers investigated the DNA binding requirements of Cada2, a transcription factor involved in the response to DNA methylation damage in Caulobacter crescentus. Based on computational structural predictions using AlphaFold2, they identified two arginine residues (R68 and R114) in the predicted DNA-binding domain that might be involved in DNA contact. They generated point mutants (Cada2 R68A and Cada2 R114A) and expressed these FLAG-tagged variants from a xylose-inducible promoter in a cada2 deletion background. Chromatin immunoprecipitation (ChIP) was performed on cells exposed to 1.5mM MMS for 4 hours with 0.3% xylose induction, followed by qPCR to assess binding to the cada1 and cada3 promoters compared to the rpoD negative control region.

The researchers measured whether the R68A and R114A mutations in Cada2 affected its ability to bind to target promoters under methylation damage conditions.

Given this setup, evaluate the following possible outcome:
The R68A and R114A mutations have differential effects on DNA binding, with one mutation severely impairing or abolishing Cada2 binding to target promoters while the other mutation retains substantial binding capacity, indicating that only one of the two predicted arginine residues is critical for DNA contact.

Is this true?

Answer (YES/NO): NO